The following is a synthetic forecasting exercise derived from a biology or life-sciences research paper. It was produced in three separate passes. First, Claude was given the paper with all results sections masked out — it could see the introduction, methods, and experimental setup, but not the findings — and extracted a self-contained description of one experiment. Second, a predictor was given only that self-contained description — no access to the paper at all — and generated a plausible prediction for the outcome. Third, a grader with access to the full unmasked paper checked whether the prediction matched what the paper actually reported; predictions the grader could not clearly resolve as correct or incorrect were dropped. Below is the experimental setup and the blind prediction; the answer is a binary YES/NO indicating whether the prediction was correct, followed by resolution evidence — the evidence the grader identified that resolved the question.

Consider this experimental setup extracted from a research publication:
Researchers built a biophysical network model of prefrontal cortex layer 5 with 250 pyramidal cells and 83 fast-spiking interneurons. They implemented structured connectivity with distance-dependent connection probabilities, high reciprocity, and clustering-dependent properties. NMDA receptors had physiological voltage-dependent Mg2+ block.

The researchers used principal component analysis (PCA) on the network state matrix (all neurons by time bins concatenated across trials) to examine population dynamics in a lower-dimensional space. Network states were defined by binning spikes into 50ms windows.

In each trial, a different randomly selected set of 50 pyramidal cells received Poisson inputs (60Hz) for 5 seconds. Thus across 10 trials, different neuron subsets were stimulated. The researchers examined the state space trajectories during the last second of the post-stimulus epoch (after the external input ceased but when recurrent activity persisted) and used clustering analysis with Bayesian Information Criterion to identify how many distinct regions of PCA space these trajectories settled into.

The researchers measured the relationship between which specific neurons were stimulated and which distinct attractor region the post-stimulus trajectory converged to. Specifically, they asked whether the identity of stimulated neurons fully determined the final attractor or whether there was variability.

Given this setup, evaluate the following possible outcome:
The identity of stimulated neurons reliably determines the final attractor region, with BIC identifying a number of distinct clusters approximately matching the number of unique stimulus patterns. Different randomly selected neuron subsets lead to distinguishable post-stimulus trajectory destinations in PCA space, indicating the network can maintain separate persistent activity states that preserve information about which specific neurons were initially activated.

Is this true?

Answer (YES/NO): NO